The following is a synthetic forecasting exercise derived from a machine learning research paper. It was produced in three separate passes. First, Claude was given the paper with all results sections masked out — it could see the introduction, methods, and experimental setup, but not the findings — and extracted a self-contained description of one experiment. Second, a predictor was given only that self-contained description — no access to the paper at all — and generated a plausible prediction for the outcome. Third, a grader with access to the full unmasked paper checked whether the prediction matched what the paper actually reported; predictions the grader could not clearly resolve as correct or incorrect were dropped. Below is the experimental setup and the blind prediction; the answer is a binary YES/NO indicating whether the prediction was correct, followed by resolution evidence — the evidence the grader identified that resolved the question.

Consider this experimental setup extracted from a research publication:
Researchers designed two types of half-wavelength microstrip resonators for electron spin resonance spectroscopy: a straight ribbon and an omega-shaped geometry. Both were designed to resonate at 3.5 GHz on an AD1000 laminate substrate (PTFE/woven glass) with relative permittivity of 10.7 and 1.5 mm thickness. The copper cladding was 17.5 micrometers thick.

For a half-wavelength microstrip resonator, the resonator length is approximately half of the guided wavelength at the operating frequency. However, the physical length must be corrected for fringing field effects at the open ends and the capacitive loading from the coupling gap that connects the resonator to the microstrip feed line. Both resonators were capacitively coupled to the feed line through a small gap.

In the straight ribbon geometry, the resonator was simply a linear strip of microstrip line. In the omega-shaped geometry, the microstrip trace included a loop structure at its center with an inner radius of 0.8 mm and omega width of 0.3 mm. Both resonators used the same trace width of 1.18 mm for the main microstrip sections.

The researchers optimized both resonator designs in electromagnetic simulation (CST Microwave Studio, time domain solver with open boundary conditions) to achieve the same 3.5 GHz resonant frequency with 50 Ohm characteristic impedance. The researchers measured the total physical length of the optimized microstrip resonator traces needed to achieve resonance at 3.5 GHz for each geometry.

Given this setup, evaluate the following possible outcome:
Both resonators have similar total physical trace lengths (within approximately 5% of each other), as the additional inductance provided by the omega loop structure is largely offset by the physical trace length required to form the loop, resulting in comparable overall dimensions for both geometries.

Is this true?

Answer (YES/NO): YES